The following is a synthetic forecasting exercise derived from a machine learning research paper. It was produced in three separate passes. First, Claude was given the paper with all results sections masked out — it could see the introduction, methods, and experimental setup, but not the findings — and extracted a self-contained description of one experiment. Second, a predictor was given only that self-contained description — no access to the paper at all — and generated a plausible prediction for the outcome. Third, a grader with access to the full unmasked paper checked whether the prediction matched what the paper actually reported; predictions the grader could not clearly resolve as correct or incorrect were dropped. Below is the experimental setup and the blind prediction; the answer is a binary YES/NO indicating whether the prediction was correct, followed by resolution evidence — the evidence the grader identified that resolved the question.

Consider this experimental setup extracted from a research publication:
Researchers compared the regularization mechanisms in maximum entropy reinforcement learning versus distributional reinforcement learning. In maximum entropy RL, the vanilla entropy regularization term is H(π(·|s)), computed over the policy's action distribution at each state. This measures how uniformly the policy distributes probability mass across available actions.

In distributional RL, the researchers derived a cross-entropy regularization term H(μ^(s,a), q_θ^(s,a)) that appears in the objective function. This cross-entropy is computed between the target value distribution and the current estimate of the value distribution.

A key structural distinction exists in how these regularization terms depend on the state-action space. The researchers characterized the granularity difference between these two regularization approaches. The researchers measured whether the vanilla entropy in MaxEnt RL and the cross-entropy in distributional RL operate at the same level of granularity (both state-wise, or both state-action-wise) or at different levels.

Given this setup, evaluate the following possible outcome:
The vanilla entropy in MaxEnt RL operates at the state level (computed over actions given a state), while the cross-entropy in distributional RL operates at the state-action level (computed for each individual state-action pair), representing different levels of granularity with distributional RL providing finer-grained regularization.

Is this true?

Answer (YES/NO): YES